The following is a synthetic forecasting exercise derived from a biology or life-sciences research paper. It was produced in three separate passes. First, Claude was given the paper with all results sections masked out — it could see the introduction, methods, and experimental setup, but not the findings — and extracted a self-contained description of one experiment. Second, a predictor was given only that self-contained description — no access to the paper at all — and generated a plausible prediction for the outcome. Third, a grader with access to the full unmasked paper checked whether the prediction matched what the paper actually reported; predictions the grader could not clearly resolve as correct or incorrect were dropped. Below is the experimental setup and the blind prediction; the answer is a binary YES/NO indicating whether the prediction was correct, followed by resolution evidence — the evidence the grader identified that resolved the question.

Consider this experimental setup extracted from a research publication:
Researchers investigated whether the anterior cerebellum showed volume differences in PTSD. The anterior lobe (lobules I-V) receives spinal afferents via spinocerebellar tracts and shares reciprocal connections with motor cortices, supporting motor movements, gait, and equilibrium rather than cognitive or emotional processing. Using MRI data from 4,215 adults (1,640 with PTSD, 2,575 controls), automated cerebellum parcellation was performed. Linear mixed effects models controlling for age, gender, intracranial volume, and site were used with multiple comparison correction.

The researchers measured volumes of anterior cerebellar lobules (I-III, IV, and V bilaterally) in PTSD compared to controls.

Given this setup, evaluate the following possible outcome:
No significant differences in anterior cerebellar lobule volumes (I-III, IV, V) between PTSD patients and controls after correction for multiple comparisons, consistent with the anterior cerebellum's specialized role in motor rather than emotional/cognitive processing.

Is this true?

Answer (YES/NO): NO